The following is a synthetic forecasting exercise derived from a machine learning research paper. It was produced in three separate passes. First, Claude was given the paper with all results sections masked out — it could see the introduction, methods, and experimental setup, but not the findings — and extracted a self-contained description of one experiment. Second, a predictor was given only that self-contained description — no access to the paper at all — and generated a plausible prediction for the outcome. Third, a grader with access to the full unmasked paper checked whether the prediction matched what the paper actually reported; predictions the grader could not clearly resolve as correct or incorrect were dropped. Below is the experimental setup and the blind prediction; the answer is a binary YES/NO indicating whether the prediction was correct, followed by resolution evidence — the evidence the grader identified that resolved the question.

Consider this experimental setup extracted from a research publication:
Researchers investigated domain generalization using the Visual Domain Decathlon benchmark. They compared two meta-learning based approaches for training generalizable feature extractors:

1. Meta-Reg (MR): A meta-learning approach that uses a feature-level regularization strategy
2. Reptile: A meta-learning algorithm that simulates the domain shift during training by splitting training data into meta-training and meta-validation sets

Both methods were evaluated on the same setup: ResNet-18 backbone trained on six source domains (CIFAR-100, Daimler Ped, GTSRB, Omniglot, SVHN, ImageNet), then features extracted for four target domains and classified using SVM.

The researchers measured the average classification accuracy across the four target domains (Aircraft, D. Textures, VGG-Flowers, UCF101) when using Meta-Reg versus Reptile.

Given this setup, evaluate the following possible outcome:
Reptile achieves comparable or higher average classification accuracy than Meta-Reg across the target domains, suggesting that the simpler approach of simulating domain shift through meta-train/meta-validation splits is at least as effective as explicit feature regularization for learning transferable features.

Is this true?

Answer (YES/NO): YES